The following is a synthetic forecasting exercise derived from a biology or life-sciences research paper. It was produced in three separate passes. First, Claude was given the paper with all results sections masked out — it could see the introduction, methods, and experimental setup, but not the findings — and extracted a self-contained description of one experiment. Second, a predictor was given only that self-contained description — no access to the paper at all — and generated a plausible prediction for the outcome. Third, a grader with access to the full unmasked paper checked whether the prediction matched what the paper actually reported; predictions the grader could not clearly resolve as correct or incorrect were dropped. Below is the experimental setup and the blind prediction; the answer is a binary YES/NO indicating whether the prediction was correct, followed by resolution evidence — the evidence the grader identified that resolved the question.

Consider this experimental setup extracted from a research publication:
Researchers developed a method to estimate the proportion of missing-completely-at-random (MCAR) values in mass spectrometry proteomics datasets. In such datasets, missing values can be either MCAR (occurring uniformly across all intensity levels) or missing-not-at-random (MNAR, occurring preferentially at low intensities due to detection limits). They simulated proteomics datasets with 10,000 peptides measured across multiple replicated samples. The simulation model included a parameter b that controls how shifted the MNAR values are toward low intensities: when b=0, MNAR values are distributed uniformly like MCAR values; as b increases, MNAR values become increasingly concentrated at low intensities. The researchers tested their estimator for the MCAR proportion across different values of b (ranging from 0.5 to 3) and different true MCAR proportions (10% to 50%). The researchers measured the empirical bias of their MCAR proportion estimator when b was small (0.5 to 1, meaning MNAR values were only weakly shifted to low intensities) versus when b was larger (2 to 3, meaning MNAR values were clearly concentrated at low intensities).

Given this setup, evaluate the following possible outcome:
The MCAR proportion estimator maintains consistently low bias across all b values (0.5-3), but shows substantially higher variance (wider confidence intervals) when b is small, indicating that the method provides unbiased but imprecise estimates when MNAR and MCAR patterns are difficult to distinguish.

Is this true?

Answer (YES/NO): NO